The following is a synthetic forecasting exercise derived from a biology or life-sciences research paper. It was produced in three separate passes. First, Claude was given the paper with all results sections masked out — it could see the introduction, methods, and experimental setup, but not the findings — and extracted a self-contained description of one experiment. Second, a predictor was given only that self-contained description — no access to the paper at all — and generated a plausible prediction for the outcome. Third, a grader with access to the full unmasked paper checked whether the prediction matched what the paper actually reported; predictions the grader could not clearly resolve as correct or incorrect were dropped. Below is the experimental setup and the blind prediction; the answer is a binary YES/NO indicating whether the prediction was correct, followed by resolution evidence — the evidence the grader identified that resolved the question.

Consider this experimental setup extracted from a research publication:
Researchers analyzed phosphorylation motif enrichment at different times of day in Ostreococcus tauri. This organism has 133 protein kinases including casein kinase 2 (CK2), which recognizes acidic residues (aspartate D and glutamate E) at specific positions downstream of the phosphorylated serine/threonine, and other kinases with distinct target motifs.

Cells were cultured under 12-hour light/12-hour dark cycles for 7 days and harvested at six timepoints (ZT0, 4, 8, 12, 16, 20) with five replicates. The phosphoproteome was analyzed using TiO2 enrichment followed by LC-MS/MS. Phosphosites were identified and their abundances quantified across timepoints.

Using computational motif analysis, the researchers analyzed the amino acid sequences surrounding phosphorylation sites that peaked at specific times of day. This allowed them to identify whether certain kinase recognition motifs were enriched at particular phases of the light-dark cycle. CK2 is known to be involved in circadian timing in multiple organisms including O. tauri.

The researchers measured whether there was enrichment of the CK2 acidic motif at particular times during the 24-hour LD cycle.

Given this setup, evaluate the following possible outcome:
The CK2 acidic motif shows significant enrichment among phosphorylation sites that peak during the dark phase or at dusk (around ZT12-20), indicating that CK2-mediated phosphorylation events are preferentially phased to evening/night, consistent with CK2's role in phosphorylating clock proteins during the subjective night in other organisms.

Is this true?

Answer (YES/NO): NO